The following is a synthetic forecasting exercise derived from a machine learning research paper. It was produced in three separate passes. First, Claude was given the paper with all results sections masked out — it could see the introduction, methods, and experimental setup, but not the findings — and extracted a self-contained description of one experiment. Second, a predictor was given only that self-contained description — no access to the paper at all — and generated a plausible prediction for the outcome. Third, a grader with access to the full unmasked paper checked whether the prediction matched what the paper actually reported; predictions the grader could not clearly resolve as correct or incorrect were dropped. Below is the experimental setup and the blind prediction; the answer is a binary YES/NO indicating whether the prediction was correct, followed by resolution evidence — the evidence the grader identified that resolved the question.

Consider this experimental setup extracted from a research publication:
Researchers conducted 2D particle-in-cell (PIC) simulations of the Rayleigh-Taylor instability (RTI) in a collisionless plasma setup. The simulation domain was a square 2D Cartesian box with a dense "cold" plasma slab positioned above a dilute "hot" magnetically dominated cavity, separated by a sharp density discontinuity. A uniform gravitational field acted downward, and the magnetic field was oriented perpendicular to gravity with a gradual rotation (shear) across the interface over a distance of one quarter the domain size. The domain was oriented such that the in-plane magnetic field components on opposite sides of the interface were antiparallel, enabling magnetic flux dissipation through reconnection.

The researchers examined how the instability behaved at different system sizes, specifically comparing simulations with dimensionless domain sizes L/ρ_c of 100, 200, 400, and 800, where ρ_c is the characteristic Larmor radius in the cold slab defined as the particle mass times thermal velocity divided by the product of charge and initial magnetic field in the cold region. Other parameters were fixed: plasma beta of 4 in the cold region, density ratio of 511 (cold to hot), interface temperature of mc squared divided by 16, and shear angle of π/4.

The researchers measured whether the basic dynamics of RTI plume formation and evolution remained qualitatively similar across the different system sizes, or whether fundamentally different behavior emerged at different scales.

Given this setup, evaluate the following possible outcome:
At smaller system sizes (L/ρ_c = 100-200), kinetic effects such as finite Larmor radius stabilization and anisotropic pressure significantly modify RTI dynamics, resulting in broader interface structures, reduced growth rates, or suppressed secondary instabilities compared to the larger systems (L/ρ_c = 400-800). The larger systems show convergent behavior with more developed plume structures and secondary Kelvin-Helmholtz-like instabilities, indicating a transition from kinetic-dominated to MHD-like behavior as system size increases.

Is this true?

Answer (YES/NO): NO